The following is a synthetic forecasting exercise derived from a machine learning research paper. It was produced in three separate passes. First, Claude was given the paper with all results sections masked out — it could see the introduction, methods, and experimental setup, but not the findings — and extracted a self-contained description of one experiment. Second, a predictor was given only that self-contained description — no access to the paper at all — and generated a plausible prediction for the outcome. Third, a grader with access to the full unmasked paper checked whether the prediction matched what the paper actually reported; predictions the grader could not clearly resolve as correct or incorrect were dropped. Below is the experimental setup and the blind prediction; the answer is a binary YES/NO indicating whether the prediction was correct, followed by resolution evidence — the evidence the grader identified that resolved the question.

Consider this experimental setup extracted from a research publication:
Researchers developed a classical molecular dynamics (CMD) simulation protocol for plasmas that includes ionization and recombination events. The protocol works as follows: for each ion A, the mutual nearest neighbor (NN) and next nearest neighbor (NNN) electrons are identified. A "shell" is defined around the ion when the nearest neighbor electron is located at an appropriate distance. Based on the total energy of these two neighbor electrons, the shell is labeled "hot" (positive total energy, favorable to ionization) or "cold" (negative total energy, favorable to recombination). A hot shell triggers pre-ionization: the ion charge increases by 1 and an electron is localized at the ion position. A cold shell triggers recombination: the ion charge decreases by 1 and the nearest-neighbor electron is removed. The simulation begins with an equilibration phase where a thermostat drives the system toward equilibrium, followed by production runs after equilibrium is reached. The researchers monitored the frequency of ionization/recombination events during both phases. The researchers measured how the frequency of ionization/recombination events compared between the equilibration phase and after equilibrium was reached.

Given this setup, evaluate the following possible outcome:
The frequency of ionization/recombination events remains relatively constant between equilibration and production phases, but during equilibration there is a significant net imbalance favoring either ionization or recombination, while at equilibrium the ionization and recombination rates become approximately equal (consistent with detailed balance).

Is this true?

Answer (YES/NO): NO